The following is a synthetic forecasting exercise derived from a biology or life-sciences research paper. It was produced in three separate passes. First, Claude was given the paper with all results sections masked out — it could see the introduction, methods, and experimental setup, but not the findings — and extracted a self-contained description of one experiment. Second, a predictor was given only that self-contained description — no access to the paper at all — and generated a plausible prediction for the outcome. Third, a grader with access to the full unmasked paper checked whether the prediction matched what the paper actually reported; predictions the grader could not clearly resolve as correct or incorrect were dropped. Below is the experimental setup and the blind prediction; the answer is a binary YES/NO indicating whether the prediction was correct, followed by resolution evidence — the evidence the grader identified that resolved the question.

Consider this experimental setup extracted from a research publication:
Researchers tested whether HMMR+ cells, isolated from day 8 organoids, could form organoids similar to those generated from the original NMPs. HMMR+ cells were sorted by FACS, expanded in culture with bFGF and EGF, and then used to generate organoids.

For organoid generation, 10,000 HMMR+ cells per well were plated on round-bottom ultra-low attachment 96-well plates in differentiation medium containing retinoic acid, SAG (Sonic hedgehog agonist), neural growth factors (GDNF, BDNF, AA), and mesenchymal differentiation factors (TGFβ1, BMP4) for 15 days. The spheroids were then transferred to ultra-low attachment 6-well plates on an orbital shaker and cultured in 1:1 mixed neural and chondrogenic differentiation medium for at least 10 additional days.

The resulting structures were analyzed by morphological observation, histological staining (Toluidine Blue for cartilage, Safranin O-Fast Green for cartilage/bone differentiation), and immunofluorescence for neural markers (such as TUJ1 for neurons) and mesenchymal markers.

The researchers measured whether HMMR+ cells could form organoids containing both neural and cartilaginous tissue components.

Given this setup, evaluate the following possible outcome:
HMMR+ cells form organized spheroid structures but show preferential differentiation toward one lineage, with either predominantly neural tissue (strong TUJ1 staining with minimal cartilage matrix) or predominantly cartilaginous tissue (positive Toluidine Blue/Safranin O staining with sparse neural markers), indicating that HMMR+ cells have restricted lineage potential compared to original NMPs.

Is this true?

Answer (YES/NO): NO